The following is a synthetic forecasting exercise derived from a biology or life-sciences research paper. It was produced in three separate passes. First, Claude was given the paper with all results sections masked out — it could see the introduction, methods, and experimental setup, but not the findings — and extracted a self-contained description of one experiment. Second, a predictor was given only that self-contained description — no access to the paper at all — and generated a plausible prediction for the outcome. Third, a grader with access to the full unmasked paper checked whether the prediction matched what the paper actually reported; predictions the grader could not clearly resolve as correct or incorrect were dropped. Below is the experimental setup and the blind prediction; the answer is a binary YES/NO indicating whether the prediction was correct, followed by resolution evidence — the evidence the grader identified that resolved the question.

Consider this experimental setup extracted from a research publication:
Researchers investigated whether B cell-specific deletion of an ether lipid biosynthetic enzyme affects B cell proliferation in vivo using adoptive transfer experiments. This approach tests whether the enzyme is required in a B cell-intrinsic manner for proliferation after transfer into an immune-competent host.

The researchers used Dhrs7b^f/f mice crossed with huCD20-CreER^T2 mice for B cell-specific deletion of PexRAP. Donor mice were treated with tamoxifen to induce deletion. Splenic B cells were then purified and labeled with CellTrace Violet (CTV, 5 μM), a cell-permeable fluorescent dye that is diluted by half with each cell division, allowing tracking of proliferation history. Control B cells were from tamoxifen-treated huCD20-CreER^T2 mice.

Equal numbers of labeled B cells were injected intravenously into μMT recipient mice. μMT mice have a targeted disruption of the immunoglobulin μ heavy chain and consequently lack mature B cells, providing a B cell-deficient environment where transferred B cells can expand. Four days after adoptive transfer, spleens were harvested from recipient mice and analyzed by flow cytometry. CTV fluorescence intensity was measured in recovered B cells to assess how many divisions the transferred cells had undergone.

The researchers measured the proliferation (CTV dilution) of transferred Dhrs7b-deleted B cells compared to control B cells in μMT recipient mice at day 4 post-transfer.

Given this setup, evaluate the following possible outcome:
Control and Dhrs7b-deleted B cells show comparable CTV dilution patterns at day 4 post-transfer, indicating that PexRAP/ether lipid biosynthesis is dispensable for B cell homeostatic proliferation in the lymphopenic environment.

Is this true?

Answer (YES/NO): NO